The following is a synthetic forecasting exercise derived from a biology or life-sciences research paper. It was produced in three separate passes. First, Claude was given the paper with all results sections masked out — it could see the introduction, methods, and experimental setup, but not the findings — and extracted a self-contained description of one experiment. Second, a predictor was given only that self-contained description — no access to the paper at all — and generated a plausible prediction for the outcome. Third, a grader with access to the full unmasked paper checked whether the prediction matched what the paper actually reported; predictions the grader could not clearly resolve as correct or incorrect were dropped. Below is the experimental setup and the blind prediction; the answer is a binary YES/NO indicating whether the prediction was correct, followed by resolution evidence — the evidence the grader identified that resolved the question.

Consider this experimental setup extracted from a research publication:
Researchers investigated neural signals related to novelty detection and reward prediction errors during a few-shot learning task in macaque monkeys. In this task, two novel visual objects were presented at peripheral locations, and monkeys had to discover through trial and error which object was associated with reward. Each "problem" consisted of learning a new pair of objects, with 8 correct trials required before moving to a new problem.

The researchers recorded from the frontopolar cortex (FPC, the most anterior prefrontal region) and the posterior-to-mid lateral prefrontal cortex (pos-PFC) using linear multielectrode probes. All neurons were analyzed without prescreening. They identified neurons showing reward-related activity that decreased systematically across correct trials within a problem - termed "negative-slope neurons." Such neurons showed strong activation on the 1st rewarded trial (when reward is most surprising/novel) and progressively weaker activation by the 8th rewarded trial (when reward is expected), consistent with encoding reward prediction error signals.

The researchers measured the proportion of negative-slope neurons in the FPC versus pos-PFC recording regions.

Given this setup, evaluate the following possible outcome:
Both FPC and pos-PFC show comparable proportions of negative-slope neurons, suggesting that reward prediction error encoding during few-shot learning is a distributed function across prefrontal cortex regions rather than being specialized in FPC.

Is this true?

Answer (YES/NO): NO